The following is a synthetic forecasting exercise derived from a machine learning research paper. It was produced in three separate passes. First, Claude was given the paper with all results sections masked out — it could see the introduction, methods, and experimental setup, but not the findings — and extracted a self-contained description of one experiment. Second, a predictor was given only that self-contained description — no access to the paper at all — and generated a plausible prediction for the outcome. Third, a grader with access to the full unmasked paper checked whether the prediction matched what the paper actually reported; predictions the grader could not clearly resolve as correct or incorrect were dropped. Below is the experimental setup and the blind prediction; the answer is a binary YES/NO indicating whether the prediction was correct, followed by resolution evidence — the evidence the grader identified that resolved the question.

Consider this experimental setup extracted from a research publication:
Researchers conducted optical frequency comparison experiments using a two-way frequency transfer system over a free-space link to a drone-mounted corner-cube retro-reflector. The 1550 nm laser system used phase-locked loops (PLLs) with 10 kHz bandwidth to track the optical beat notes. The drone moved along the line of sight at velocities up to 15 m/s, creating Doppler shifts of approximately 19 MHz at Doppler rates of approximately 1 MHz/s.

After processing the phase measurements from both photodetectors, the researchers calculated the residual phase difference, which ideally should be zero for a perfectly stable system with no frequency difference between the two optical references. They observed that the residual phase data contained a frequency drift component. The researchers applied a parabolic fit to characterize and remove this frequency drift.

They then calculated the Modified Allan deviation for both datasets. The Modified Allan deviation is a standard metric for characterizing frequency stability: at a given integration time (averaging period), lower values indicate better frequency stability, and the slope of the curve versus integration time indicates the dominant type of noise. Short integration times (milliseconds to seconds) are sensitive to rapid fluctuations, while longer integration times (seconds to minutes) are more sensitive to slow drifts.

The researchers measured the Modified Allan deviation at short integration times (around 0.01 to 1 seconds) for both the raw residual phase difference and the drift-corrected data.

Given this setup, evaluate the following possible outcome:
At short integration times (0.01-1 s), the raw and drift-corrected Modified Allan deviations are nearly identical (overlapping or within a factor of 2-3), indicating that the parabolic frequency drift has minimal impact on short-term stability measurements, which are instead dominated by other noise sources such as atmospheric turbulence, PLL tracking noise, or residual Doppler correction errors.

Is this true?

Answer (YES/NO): YES